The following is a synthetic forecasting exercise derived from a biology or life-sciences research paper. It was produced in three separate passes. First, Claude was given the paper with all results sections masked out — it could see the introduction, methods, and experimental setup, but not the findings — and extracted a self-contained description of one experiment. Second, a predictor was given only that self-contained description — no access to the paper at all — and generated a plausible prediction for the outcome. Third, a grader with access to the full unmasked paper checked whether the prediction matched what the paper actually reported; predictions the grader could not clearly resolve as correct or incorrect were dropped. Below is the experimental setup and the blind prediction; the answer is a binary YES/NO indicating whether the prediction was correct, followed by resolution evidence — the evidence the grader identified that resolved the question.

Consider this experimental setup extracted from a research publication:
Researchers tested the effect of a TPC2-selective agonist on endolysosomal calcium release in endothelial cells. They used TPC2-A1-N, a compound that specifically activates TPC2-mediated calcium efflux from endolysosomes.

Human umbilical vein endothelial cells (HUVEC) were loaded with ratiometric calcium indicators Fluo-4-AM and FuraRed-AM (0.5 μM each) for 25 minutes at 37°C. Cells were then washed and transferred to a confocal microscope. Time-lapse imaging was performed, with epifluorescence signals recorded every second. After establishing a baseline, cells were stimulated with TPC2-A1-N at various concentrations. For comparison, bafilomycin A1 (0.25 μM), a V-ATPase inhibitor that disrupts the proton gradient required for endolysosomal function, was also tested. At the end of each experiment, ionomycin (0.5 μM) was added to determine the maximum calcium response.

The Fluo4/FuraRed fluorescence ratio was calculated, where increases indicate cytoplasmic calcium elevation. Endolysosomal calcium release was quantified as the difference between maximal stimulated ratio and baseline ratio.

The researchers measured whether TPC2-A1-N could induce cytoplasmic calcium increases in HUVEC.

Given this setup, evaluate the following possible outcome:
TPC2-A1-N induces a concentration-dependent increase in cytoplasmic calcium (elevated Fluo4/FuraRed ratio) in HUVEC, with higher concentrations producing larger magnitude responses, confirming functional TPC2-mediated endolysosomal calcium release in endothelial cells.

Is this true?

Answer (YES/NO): NO